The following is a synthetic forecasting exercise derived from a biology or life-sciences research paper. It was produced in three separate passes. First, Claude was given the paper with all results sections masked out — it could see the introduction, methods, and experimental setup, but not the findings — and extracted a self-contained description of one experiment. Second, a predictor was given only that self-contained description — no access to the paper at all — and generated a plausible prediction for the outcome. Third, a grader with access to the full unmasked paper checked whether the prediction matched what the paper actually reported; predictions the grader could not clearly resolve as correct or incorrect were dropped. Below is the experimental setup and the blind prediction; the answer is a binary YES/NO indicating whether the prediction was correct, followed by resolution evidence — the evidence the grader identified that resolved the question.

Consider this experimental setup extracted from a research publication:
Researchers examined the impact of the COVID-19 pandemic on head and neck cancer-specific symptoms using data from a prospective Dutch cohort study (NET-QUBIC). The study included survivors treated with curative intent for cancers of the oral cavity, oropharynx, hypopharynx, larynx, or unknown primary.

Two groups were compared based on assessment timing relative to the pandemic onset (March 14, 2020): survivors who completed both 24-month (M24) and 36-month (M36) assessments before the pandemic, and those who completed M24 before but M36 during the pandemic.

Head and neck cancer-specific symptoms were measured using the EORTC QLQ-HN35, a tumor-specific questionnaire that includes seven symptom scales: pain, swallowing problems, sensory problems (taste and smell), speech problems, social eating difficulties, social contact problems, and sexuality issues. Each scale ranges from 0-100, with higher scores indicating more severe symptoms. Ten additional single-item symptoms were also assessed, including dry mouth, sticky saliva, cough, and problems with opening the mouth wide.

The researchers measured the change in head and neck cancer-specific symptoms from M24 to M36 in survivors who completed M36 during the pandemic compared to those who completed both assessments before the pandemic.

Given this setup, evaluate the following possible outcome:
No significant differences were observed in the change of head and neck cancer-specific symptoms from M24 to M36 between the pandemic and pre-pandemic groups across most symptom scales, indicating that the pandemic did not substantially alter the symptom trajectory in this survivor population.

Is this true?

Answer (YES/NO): YES